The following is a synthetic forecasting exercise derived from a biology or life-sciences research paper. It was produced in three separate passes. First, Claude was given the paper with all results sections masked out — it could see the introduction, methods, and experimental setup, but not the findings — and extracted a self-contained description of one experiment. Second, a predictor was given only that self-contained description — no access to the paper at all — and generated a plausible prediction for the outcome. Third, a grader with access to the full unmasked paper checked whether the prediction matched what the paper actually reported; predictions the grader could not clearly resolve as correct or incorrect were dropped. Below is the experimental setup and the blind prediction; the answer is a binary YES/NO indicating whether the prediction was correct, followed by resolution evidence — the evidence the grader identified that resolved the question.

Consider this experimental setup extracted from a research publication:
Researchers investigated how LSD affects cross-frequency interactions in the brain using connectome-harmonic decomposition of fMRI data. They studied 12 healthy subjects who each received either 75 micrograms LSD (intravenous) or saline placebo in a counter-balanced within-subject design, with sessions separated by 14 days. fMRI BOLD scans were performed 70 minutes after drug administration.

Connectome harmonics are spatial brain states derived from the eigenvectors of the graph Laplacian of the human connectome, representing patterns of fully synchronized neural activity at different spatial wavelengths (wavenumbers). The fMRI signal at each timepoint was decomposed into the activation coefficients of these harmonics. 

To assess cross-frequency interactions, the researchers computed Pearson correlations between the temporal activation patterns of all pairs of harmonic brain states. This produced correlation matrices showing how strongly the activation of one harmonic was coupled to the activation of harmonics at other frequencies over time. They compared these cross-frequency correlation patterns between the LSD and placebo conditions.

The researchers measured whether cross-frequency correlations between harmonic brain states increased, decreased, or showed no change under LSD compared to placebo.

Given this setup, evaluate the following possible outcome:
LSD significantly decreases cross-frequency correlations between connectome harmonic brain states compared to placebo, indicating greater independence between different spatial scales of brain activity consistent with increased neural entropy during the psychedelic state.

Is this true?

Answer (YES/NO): NO